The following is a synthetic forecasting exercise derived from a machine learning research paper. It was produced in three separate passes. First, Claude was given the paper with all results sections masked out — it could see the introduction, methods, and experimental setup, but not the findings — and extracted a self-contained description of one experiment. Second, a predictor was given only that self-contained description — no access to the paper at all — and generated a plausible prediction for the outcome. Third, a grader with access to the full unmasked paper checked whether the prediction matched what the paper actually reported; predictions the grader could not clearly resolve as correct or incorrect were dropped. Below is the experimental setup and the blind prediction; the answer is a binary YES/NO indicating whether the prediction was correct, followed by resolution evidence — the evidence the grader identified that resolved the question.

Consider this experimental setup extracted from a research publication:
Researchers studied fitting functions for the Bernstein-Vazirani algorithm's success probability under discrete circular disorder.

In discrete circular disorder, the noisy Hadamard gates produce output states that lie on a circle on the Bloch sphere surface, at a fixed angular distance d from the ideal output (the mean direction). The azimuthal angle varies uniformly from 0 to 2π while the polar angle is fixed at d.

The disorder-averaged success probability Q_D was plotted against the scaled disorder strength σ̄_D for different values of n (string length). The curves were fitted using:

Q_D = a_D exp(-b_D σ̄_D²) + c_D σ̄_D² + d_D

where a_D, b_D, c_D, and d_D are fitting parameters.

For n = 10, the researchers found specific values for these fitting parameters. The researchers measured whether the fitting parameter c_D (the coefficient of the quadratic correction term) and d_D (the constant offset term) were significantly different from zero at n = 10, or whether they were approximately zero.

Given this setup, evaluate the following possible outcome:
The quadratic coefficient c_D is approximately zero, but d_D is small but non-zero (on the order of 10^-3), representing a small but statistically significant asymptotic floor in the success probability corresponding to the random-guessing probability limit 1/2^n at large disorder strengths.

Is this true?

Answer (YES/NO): NO